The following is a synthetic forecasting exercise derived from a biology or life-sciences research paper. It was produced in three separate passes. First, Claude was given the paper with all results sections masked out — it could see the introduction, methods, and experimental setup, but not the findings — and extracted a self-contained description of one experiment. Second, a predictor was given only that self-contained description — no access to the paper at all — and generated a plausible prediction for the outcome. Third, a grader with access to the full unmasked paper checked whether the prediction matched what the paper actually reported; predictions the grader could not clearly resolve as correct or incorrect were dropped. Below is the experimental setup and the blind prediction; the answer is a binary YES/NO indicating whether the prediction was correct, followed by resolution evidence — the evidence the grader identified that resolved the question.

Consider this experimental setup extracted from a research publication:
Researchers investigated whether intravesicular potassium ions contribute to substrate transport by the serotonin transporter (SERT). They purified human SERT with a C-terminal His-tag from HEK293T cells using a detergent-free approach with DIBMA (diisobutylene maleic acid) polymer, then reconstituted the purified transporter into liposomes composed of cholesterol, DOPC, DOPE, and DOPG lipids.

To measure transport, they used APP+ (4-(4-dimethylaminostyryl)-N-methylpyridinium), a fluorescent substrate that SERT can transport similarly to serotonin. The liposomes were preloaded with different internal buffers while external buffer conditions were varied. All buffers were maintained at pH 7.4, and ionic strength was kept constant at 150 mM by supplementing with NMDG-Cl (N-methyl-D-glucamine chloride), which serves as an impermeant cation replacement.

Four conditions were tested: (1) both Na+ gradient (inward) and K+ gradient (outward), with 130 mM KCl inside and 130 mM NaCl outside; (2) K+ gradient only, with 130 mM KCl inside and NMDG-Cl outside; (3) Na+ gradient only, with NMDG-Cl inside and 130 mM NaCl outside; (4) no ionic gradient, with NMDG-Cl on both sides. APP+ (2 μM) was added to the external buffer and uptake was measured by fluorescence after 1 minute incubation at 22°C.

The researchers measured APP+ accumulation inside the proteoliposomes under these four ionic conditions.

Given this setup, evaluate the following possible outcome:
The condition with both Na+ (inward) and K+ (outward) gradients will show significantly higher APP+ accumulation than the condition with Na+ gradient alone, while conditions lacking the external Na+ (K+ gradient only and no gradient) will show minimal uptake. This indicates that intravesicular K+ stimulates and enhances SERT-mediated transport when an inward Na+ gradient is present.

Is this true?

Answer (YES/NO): NO